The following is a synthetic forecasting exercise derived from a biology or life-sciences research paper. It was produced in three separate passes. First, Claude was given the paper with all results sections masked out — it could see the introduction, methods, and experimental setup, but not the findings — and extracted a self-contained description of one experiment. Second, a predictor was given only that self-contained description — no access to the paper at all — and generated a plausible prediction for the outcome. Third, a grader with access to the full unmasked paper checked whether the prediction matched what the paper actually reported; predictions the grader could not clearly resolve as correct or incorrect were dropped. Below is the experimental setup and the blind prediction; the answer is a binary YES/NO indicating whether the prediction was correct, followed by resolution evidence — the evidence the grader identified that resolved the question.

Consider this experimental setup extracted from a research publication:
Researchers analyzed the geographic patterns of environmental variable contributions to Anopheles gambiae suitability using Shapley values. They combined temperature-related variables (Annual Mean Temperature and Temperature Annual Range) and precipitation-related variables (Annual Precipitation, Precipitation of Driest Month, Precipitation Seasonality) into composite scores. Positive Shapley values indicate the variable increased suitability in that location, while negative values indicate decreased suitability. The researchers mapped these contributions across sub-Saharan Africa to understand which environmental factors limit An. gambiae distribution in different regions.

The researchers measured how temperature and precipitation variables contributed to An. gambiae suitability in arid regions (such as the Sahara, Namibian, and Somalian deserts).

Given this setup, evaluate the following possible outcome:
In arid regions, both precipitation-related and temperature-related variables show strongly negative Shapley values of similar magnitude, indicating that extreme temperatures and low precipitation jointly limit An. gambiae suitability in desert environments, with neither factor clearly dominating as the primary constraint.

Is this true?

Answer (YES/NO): NO